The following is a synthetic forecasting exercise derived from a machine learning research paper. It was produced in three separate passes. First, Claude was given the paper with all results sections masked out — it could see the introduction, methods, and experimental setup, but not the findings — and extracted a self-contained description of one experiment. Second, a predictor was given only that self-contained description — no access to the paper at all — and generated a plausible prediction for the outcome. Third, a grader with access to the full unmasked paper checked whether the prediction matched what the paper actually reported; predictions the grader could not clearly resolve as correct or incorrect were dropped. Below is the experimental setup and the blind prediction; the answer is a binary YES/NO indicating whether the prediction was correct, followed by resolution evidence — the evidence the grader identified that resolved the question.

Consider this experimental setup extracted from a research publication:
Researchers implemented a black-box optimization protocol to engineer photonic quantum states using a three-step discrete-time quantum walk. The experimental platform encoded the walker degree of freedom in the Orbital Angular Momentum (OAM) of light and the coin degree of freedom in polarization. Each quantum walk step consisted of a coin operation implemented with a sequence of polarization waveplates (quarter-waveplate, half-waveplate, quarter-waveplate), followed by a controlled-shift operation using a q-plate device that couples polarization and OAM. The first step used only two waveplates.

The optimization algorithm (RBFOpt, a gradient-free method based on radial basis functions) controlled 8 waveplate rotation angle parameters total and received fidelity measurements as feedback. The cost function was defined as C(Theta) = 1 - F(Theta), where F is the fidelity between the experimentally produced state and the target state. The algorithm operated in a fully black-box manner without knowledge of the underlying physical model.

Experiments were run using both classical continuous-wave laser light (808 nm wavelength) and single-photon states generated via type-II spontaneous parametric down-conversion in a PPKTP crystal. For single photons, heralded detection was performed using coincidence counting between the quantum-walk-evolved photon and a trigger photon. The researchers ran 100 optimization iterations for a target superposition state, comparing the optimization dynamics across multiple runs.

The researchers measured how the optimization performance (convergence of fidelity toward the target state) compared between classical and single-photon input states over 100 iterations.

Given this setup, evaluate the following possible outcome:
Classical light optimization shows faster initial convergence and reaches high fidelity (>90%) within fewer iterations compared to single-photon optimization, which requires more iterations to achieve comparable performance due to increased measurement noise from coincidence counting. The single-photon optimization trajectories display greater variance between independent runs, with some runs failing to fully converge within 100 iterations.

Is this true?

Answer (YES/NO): NO